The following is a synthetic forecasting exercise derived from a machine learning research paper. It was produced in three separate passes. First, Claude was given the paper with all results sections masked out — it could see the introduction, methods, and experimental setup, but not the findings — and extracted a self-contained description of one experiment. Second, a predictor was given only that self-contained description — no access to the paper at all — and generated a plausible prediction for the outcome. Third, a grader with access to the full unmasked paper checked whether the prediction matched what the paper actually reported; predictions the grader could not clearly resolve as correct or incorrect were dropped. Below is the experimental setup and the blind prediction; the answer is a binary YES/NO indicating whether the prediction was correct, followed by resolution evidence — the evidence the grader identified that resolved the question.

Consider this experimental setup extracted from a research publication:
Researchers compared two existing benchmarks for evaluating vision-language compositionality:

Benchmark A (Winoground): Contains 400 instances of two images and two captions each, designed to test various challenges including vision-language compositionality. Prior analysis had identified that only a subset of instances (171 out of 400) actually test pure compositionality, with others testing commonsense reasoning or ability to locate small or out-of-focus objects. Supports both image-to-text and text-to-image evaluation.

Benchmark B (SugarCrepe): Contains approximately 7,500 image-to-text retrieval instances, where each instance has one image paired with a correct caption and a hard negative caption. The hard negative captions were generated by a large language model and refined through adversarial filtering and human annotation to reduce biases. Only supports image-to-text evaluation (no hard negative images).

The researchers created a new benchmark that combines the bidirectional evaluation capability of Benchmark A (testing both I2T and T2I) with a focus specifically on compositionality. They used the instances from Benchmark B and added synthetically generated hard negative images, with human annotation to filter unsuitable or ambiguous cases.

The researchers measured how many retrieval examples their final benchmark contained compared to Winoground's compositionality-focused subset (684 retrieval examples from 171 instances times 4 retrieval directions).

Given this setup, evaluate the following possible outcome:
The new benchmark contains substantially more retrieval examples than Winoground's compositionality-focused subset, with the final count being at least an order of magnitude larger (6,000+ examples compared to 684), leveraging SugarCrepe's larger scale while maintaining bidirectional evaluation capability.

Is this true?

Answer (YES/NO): YES